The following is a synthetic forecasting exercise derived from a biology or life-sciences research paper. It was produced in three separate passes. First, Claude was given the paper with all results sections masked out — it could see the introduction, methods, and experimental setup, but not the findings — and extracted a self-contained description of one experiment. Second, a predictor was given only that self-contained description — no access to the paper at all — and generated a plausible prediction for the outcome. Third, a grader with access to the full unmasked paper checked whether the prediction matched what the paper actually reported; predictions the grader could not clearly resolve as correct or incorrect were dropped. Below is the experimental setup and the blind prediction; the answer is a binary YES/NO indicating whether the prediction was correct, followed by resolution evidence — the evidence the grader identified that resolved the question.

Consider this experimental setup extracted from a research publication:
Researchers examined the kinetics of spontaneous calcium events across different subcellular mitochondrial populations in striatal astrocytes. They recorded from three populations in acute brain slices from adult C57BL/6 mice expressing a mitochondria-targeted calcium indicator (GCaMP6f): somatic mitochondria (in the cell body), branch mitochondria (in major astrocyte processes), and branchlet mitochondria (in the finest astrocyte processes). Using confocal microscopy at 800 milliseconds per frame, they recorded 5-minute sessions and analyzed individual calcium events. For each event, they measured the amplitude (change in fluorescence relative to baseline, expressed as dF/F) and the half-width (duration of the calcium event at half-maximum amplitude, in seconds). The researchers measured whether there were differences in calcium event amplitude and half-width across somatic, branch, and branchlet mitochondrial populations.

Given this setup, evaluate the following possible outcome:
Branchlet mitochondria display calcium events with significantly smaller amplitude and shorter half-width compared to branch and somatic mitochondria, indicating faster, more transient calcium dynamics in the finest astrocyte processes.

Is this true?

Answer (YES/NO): NO